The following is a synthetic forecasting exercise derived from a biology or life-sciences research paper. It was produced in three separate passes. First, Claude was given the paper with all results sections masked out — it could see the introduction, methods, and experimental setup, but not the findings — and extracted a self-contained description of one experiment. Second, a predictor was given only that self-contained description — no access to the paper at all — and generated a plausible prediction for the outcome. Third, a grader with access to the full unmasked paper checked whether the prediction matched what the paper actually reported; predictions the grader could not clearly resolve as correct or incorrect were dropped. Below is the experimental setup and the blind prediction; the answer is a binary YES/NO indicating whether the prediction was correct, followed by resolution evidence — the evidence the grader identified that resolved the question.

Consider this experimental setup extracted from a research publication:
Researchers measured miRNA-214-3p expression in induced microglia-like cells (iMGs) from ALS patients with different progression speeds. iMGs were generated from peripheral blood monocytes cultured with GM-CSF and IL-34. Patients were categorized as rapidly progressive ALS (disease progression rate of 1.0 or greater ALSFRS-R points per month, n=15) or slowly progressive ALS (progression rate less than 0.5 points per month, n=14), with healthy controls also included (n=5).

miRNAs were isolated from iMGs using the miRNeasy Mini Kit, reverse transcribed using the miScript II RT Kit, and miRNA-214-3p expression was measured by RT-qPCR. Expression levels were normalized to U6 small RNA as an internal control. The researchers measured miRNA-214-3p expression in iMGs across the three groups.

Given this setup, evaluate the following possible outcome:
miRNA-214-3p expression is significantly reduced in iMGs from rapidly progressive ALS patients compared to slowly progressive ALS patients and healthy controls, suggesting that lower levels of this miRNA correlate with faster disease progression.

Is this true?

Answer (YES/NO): NO